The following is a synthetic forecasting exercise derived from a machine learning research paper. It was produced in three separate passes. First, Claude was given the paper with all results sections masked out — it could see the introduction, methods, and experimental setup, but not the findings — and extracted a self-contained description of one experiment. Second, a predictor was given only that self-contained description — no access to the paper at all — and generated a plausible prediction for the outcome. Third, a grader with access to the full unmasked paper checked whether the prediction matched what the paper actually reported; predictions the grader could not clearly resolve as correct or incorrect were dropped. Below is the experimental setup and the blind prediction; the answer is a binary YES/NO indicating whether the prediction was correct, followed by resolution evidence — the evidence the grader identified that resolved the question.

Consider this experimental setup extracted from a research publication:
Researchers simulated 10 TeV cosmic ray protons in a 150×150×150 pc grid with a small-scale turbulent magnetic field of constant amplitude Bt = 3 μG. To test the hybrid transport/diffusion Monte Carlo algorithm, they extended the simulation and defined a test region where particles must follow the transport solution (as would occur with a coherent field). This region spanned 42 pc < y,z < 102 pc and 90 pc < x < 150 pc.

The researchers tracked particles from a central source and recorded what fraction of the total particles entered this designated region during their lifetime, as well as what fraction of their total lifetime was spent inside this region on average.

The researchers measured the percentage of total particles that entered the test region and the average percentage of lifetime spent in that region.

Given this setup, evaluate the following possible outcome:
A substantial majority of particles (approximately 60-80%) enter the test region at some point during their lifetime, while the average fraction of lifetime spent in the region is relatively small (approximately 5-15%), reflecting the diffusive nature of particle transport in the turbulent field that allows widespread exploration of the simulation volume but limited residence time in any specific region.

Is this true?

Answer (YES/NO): YES